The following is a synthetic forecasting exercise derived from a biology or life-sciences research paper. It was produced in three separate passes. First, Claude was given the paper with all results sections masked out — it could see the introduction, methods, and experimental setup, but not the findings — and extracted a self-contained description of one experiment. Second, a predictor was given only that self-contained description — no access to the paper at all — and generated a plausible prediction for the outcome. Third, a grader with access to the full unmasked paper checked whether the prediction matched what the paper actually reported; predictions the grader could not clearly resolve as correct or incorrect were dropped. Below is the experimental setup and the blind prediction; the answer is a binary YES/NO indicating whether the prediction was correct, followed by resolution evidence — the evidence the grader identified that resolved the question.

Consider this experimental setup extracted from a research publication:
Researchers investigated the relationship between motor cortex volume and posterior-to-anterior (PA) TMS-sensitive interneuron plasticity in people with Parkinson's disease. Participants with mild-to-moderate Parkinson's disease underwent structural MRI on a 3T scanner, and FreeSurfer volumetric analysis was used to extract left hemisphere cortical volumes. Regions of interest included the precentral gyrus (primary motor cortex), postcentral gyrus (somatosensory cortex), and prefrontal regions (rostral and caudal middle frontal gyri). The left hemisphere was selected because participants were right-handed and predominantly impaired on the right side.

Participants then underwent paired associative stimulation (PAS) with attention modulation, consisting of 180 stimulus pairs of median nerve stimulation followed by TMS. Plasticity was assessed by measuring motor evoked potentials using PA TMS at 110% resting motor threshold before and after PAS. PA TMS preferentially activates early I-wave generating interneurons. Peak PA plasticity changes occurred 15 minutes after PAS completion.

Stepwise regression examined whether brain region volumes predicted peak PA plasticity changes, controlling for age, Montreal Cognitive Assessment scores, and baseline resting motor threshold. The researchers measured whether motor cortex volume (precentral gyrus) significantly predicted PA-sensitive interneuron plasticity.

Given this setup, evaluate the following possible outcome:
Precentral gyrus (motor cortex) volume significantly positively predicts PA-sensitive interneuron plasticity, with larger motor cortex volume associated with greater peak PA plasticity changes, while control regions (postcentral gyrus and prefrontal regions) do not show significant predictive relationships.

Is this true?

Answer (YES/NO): NO